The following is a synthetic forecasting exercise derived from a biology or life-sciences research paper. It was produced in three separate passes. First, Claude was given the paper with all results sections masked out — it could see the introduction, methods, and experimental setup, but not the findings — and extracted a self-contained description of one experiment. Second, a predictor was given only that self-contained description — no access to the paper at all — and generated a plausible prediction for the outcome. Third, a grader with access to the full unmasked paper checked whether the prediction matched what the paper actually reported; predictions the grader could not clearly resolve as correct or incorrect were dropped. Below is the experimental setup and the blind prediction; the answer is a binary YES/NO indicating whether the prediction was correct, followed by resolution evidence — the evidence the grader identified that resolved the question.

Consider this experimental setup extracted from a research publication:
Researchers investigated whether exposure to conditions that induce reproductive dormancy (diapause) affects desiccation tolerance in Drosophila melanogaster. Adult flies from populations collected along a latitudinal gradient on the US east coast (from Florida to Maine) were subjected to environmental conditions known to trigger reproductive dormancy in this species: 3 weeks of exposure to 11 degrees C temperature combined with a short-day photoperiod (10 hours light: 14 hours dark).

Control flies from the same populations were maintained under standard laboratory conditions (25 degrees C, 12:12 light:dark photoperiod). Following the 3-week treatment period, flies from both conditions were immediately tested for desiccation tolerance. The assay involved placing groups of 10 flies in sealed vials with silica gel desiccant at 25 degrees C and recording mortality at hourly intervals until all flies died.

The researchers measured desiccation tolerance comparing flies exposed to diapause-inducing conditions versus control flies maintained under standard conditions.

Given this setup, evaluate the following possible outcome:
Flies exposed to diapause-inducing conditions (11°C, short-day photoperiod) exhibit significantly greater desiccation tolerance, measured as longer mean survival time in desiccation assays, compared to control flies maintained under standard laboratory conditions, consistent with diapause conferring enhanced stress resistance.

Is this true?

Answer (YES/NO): NO